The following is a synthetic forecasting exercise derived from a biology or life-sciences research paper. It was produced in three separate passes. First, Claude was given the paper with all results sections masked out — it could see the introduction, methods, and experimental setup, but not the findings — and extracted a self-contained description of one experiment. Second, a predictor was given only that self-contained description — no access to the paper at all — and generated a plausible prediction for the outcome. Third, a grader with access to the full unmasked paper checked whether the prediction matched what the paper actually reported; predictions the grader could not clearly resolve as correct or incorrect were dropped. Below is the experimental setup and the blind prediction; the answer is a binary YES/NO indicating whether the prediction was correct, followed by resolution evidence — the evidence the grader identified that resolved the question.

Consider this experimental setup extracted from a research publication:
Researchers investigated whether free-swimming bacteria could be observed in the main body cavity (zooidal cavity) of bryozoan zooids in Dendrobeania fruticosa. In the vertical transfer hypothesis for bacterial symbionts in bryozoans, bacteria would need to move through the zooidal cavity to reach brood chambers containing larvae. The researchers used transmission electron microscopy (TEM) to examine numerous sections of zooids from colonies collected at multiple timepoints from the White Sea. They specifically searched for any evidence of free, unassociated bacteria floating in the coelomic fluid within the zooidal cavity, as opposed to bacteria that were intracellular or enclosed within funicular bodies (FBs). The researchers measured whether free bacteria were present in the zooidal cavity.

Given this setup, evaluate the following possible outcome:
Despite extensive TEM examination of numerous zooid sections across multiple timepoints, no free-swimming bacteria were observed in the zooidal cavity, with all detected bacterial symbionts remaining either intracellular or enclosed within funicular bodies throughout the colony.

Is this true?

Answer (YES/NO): YES